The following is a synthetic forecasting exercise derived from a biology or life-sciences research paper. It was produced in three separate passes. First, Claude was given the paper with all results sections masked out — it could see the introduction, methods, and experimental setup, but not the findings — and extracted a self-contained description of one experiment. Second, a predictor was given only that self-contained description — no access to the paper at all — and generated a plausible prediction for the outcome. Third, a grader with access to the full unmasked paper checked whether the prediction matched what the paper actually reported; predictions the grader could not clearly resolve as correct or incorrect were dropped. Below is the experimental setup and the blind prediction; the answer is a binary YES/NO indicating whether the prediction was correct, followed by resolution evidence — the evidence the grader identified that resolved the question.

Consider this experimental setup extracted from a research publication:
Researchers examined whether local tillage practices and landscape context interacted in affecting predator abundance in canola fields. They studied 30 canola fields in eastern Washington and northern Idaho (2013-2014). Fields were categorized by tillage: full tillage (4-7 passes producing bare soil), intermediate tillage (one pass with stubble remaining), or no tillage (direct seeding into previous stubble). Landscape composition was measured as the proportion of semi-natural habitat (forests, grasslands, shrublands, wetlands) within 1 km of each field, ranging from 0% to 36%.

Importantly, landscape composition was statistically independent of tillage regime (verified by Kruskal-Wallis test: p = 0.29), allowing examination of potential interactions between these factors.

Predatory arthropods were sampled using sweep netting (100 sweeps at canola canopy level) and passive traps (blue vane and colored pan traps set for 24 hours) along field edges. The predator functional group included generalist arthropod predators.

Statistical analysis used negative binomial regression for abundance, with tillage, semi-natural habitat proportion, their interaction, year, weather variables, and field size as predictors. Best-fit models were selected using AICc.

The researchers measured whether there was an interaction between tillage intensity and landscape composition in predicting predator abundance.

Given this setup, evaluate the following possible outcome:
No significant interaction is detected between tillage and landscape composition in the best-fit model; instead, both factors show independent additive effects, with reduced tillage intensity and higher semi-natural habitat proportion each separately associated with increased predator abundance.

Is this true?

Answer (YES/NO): NO